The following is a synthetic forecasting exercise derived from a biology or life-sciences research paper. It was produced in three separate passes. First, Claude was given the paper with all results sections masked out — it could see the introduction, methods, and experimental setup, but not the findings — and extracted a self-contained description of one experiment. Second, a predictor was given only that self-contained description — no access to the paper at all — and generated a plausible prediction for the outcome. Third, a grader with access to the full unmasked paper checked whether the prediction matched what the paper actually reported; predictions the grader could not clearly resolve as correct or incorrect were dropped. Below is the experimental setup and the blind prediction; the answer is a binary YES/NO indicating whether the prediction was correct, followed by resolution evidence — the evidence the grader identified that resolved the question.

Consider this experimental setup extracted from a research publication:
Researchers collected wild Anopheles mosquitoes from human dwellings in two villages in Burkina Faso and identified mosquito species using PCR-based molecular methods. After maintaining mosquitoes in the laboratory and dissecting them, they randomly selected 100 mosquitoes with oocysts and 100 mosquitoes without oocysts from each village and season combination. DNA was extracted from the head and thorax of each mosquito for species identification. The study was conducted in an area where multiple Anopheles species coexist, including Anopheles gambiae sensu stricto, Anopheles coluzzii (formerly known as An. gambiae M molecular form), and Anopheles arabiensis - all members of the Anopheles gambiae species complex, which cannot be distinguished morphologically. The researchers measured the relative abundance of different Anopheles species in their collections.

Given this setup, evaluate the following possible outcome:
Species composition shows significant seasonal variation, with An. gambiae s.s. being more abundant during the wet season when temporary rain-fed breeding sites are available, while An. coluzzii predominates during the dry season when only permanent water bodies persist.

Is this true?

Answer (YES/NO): YES